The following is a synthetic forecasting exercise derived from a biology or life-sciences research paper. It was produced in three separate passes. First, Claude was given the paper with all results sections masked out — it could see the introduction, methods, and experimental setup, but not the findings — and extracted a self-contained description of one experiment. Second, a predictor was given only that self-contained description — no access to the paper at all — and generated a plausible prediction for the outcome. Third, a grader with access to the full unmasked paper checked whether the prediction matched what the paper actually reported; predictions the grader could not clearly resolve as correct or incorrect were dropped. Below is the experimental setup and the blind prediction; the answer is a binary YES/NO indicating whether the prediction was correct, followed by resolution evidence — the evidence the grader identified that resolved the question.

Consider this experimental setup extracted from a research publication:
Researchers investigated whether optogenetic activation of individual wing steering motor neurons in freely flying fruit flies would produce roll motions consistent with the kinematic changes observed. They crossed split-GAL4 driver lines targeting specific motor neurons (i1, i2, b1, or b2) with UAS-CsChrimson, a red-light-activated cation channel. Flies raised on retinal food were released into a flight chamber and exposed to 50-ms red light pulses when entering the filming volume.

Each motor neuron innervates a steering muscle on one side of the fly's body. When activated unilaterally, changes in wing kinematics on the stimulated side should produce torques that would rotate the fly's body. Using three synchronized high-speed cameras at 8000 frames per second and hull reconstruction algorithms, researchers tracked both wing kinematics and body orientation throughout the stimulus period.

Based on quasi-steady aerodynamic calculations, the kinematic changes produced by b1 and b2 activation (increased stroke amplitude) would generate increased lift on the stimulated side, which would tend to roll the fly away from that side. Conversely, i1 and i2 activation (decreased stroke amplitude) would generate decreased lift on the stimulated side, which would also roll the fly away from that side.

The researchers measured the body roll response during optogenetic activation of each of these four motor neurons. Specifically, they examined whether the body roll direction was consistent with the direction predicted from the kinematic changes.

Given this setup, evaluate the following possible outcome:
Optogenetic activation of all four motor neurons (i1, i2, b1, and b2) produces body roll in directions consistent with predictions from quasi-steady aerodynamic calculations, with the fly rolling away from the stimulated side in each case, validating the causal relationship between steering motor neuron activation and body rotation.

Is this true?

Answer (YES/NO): NO